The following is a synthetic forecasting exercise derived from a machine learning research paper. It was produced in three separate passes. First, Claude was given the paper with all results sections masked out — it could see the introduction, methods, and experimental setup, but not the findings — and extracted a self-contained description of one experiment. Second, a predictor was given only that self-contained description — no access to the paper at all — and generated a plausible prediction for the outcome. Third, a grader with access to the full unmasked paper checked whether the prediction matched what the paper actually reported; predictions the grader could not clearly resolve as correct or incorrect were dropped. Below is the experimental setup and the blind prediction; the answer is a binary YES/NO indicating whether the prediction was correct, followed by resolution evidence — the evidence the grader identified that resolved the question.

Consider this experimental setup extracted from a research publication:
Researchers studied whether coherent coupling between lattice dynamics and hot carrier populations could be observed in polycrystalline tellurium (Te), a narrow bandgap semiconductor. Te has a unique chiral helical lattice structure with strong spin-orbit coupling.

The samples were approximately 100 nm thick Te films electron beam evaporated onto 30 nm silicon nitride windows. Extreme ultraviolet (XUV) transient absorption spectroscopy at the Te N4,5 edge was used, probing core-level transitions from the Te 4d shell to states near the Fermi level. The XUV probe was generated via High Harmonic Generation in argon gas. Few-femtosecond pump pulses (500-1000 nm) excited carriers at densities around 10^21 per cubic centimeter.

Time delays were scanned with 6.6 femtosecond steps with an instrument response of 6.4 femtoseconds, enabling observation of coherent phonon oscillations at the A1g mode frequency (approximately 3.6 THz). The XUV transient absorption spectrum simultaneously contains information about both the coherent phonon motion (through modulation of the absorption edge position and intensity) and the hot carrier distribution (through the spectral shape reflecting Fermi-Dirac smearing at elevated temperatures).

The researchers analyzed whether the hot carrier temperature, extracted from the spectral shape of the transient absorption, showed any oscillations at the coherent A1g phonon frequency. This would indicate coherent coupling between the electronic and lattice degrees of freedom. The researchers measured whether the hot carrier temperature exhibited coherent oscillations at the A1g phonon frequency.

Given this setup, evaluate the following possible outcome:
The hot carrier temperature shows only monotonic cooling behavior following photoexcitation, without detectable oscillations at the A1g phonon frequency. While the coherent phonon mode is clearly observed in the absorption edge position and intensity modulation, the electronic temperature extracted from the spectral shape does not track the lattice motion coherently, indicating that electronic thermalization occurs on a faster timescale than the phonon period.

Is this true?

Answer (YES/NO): NO